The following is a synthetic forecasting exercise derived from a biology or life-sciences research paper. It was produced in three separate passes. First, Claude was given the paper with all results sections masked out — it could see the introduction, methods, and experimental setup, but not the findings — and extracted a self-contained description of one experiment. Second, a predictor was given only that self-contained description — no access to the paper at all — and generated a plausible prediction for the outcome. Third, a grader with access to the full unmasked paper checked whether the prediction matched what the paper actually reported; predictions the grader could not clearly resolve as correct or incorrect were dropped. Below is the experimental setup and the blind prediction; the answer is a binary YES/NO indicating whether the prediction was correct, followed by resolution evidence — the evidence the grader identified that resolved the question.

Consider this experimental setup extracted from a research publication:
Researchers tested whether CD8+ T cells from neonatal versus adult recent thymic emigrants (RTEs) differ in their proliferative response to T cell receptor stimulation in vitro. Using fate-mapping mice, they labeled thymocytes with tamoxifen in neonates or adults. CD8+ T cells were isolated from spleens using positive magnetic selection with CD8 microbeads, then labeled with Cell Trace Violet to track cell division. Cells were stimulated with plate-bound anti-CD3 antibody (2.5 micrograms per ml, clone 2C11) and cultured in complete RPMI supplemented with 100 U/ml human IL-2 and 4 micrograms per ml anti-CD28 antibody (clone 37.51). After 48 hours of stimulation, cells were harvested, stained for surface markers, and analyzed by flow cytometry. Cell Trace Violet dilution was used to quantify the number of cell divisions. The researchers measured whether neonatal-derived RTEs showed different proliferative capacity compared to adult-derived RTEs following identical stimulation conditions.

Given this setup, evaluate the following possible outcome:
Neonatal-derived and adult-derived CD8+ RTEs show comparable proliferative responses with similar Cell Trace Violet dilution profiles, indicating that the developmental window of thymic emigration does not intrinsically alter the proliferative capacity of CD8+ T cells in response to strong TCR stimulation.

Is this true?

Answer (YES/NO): NO